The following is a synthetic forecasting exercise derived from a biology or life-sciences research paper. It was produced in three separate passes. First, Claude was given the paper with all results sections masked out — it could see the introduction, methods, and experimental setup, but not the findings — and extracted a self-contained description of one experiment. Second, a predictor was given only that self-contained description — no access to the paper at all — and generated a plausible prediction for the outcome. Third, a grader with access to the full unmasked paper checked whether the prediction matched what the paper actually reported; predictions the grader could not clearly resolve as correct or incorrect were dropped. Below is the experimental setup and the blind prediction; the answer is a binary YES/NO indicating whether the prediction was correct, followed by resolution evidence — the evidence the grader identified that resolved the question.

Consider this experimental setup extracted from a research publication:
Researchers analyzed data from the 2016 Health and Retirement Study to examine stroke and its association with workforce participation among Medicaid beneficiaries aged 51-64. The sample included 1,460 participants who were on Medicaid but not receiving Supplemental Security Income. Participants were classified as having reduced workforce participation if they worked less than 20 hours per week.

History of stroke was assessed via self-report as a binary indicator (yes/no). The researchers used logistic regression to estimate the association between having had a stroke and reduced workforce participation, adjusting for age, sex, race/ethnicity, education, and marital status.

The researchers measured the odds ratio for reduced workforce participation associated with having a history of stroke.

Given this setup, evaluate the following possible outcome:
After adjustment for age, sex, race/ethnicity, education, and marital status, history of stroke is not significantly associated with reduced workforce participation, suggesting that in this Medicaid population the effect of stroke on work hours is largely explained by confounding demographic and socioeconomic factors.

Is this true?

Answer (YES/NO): NO